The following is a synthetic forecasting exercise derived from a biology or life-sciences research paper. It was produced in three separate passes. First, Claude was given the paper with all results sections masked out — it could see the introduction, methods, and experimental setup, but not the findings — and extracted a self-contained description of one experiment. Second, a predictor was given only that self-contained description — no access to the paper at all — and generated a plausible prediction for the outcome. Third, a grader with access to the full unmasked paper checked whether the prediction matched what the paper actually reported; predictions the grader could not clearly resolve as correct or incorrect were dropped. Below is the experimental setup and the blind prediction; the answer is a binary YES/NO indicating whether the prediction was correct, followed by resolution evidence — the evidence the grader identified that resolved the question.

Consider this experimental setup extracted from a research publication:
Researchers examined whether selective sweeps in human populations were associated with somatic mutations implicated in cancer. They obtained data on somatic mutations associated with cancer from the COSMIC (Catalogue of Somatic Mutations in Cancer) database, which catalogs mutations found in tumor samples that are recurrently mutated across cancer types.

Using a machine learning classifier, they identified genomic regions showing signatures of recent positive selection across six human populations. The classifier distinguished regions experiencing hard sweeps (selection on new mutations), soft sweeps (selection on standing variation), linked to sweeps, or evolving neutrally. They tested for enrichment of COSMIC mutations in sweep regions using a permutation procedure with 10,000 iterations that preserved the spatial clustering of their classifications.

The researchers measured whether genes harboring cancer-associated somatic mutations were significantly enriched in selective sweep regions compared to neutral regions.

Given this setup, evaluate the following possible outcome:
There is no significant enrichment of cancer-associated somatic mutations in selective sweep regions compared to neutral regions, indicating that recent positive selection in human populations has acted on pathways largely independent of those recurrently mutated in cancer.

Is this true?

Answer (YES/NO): NO